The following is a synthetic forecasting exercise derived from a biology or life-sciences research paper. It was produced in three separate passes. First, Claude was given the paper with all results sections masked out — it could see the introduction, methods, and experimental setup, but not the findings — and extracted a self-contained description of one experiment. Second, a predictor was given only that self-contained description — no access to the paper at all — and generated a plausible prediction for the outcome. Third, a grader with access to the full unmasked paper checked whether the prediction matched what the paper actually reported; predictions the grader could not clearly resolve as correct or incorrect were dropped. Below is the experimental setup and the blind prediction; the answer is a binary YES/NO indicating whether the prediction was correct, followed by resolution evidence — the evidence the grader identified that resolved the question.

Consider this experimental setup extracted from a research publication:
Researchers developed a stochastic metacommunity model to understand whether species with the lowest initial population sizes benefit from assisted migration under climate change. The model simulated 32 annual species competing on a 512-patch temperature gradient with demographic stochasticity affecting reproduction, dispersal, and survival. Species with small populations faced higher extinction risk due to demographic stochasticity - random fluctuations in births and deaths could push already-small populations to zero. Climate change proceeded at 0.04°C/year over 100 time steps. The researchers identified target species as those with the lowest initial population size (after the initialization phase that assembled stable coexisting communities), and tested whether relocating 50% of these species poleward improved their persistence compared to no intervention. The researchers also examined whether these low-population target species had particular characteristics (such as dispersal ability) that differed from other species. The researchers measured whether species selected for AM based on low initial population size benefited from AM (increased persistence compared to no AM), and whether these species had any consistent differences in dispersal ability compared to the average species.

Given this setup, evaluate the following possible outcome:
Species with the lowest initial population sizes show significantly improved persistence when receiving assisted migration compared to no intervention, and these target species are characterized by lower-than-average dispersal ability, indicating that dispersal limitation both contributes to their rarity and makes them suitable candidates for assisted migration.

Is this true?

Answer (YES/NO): NO